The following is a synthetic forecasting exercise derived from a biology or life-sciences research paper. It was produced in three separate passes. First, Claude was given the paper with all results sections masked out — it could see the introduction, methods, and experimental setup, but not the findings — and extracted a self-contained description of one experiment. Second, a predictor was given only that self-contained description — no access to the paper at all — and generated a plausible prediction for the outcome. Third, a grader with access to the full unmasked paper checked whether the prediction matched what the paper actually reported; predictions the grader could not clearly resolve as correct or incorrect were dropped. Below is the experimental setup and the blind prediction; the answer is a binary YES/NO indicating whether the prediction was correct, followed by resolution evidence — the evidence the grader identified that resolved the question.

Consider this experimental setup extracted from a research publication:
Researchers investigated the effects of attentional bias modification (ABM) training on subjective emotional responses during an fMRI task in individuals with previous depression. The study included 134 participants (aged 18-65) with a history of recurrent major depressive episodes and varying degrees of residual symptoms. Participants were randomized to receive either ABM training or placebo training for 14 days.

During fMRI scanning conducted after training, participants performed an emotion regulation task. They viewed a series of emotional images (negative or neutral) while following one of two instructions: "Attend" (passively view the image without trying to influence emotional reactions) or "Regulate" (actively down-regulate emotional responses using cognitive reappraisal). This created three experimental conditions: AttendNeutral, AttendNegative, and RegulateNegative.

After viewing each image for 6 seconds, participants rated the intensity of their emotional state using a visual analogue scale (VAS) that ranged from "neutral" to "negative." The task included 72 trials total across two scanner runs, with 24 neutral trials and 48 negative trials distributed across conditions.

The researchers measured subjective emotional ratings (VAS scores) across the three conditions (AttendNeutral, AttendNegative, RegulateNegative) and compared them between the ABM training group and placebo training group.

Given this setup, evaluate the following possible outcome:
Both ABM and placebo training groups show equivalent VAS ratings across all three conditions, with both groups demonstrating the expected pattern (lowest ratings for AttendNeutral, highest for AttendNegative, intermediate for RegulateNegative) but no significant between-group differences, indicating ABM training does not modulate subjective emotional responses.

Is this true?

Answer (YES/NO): YES